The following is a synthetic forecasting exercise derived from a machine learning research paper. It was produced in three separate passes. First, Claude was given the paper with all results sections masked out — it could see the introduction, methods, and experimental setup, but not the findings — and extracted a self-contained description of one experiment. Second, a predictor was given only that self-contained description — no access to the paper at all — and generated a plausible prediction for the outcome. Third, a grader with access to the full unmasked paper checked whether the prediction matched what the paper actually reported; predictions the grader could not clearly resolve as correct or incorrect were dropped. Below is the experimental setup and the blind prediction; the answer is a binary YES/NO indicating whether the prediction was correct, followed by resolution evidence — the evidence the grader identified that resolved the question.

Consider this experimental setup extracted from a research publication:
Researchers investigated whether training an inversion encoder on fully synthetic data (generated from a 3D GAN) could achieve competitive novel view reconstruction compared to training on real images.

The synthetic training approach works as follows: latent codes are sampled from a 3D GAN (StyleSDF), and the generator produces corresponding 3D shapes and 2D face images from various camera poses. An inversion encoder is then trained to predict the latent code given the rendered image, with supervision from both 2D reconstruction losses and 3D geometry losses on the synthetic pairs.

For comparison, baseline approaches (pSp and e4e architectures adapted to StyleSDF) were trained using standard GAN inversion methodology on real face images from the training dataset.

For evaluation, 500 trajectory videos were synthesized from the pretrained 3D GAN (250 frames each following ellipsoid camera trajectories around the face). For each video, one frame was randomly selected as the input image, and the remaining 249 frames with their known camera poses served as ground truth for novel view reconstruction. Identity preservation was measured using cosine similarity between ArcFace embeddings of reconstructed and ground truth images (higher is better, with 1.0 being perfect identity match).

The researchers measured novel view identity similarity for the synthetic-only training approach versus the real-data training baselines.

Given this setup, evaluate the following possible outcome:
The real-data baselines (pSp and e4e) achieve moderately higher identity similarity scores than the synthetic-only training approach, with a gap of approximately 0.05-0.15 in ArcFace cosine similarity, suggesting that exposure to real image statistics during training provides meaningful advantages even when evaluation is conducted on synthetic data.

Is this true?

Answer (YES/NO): NO